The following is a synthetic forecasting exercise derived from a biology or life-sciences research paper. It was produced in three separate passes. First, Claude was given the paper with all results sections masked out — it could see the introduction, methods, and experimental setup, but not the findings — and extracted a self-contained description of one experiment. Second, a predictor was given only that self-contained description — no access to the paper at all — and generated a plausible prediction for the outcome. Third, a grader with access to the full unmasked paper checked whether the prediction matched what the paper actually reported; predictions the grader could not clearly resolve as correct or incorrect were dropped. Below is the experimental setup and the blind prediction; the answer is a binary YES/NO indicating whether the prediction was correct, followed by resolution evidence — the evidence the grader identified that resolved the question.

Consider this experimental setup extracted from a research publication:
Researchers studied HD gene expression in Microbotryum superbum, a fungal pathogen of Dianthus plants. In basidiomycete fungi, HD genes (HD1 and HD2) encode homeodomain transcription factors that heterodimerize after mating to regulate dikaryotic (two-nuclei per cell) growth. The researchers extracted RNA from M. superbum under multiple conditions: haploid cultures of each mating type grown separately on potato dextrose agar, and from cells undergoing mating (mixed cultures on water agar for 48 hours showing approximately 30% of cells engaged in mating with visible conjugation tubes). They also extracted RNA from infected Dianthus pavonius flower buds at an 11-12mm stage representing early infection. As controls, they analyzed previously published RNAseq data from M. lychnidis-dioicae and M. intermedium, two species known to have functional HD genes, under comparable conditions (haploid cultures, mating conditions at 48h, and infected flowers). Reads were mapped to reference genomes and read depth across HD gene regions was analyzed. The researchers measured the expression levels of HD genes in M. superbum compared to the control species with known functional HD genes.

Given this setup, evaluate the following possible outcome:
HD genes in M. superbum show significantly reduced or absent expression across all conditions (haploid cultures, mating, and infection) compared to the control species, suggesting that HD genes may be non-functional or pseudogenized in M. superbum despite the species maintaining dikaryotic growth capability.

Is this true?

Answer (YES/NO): YES